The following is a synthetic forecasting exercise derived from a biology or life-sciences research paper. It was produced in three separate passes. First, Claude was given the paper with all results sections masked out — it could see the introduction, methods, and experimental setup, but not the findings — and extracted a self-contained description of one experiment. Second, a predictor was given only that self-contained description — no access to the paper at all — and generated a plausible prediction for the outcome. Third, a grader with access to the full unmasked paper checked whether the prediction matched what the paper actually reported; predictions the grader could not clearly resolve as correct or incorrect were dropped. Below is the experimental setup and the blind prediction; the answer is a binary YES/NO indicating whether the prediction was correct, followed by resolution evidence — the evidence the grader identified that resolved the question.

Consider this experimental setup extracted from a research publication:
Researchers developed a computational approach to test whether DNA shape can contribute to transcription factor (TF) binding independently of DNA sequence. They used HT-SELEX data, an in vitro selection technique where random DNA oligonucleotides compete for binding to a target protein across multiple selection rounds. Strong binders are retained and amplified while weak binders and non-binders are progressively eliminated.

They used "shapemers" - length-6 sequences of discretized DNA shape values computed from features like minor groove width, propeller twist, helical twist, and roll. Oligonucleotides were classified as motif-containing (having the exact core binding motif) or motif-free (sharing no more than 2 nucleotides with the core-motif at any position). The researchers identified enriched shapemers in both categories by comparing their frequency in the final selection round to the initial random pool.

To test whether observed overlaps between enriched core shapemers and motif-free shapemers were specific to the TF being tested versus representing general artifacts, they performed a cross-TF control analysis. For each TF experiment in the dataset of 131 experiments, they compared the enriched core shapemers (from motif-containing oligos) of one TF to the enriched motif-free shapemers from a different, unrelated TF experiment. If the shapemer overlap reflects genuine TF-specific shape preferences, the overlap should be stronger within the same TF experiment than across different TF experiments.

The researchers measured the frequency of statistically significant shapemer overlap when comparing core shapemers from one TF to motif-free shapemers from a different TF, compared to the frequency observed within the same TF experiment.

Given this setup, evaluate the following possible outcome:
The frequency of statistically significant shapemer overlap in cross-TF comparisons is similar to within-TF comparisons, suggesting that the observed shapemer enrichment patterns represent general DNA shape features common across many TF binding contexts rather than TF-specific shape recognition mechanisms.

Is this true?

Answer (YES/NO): NO